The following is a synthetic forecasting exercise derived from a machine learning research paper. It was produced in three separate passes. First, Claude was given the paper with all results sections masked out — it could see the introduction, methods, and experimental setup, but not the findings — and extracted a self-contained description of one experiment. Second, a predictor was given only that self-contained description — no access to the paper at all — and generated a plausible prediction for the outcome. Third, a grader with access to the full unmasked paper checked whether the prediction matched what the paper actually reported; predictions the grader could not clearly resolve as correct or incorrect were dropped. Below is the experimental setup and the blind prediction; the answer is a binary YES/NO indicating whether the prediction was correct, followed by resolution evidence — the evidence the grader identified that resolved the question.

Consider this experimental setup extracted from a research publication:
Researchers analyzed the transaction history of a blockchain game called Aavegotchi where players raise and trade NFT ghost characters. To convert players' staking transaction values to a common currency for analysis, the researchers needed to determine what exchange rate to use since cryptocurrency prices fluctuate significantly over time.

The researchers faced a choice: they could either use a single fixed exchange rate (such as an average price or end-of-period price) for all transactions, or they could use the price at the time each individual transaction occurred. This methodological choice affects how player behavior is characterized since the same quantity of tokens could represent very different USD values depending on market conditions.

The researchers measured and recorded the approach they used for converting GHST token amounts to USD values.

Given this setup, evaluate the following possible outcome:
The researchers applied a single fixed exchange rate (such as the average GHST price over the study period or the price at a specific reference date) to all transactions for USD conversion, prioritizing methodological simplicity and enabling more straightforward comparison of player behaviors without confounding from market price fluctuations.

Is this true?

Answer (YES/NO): NO